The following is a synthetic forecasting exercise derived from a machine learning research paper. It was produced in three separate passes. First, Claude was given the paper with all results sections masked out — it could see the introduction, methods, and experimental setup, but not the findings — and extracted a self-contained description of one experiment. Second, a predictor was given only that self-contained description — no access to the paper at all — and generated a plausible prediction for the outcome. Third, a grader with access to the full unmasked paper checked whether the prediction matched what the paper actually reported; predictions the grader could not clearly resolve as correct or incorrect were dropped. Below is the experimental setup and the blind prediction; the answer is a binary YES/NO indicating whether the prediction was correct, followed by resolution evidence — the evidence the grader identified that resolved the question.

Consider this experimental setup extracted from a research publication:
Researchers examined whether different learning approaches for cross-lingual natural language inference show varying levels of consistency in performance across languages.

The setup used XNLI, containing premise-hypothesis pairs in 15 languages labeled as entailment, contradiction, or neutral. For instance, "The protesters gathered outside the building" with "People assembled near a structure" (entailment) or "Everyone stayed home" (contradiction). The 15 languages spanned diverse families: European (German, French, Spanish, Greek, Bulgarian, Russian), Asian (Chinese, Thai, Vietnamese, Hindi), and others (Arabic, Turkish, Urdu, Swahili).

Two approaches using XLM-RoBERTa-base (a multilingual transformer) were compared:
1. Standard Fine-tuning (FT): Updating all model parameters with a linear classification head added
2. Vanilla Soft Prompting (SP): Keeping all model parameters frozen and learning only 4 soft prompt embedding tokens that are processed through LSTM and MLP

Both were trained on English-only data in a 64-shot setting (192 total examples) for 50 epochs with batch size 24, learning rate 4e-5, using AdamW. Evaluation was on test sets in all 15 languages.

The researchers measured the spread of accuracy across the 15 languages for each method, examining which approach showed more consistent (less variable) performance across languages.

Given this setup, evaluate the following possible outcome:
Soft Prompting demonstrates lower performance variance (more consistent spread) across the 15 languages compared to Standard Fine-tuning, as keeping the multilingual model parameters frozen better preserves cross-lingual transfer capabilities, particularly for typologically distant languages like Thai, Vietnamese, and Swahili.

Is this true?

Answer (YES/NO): NO